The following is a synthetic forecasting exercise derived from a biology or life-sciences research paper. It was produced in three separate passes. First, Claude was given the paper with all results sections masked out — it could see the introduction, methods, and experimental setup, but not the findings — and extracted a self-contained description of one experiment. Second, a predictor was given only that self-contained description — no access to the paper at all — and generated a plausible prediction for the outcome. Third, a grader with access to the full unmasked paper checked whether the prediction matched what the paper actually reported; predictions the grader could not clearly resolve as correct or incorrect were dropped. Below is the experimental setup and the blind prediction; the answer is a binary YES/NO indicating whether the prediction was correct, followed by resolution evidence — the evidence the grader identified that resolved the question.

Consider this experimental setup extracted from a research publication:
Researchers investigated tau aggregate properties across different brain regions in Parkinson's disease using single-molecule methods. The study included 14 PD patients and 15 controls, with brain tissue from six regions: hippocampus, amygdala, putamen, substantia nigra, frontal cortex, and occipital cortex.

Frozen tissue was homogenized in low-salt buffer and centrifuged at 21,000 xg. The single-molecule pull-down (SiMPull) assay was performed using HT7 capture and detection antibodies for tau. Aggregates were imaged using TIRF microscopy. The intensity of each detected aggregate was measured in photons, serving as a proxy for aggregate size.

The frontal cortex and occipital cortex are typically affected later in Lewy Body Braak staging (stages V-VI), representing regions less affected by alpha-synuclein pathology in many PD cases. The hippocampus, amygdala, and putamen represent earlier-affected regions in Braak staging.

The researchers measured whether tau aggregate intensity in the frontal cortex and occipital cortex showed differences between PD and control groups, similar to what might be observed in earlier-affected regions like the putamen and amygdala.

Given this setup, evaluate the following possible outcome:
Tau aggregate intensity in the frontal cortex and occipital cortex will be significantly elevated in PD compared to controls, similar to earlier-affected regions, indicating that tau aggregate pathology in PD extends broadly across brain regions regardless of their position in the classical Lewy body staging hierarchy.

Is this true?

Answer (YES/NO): NO